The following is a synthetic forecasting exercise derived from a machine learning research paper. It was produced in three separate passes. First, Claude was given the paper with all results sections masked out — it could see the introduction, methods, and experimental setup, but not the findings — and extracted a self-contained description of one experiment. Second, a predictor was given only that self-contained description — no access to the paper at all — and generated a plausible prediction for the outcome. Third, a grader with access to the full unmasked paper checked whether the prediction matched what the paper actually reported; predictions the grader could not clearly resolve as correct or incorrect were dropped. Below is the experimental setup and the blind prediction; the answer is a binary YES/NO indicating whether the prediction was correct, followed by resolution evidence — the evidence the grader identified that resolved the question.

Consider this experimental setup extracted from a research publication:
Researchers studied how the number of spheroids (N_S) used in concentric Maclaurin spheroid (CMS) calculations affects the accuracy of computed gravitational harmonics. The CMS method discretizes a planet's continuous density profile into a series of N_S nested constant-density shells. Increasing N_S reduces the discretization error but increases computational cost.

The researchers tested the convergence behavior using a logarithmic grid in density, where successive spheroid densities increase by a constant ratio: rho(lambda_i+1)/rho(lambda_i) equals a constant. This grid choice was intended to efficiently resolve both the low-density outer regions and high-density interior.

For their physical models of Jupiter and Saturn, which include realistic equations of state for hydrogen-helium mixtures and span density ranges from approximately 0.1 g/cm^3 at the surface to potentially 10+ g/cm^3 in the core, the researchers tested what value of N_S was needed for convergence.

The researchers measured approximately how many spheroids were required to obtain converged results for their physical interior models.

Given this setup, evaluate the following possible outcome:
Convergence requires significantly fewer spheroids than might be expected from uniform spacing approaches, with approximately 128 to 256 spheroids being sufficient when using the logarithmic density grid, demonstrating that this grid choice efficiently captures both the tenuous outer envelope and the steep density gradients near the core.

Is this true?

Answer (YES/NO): NO